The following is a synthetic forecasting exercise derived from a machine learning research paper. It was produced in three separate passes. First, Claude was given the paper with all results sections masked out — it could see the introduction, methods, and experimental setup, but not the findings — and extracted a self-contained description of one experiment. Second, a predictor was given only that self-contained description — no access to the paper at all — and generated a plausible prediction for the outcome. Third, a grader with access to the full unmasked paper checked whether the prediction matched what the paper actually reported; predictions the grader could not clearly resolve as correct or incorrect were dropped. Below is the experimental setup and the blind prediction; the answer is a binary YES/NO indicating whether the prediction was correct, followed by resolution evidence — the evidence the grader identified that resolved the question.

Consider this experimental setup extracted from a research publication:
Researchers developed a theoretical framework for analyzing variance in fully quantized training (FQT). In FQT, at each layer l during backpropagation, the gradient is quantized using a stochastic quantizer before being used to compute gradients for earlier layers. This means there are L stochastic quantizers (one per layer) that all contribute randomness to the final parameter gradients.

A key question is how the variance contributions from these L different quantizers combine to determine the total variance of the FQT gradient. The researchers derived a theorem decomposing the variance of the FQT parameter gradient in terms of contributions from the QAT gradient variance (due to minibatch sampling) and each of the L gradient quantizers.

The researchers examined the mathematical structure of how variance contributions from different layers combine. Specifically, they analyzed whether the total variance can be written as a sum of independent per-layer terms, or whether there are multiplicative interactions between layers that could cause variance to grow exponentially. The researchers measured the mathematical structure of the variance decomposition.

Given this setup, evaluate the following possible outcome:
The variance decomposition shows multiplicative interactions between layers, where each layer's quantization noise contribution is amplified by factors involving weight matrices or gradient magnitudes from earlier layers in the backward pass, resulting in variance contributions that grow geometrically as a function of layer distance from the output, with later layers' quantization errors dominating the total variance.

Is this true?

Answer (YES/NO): NO